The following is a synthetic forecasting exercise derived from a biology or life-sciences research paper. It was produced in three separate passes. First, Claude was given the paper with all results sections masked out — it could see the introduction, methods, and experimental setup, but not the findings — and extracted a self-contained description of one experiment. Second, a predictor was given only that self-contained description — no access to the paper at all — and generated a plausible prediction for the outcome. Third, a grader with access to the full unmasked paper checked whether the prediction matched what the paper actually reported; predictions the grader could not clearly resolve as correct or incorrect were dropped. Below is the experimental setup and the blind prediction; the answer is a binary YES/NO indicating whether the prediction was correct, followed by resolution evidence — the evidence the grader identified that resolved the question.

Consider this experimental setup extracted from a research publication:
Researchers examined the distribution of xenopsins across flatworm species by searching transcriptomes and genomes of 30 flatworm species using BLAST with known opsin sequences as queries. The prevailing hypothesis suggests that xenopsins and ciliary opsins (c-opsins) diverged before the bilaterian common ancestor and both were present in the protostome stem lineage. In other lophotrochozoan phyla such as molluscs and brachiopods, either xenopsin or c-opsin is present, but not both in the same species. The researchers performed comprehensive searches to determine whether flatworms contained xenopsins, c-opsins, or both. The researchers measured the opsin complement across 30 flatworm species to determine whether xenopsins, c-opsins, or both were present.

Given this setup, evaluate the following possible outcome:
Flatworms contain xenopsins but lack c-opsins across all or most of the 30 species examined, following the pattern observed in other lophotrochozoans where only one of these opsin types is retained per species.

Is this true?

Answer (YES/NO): NO